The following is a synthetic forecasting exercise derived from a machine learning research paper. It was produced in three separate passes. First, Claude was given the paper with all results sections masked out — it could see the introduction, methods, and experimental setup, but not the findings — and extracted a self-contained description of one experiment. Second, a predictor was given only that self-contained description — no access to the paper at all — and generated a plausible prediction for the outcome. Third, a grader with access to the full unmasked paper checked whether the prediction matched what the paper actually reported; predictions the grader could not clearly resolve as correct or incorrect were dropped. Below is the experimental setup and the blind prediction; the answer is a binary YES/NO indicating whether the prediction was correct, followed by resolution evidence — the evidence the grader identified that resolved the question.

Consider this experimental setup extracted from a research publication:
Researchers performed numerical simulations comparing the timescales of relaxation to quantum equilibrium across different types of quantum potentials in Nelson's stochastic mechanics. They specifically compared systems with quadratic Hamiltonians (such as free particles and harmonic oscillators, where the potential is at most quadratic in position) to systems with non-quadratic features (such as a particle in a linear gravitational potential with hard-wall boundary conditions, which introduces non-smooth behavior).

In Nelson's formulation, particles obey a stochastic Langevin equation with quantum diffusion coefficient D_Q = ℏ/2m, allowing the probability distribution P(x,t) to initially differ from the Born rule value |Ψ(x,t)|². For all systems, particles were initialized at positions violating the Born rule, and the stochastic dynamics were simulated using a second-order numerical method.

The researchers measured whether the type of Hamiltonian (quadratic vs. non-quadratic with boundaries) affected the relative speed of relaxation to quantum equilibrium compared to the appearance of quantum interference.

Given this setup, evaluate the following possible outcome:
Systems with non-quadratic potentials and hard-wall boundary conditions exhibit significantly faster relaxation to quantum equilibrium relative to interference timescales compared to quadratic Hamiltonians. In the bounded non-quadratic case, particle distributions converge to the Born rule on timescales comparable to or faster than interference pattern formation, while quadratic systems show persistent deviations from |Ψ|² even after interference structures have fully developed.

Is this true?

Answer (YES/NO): NO